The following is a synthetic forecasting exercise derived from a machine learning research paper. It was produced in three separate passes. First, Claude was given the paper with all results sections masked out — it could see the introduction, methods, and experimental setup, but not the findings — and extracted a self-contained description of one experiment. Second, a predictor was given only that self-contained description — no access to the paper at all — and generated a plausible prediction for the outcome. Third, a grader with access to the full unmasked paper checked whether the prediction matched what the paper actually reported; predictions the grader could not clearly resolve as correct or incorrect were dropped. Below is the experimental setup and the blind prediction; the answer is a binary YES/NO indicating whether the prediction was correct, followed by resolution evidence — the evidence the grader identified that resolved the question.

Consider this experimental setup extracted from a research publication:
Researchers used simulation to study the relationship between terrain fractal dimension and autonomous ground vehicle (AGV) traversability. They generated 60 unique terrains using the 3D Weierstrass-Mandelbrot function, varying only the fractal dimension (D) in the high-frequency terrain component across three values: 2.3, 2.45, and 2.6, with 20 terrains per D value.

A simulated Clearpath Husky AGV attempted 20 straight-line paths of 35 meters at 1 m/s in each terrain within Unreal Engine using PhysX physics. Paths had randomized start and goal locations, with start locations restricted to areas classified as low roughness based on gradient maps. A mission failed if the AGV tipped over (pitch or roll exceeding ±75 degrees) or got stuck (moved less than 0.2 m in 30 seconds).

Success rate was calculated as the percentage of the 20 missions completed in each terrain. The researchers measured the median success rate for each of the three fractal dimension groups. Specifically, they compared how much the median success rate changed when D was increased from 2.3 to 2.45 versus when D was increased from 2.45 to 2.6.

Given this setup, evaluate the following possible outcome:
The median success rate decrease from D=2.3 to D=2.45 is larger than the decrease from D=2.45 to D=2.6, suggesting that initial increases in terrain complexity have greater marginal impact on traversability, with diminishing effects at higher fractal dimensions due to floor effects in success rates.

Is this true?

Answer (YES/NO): NO